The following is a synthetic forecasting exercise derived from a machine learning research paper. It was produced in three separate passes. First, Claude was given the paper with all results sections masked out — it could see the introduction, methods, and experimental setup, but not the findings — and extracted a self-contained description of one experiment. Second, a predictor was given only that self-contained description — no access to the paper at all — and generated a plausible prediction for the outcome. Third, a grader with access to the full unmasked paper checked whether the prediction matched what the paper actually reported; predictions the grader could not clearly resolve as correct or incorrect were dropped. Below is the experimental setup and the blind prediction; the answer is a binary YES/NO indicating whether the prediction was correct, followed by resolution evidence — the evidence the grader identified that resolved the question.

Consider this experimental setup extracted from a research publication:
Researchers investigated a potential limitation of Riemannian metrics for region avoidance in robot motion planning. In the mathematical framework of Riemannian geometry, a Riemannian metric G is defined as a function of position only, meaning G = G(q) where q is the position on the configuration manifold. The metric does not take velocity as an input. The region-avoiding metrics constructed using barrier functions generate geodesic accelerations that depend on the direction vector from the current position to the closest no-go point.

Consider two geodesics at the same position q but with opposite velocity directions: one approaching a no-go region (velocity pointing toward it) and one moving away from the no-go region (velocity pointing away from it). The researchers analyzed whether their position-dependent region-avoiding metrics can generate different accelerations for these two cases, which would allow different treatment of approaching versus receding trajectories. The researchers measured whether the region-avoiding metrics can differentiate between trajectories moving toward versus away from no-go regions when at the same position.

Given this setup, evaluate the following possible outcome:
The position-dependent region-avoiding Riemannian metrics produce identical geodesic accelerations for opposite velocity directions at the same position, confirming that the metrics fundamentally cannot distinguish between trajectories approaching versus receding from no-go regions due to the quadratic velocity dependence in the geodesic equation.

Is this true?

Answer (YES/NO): YES